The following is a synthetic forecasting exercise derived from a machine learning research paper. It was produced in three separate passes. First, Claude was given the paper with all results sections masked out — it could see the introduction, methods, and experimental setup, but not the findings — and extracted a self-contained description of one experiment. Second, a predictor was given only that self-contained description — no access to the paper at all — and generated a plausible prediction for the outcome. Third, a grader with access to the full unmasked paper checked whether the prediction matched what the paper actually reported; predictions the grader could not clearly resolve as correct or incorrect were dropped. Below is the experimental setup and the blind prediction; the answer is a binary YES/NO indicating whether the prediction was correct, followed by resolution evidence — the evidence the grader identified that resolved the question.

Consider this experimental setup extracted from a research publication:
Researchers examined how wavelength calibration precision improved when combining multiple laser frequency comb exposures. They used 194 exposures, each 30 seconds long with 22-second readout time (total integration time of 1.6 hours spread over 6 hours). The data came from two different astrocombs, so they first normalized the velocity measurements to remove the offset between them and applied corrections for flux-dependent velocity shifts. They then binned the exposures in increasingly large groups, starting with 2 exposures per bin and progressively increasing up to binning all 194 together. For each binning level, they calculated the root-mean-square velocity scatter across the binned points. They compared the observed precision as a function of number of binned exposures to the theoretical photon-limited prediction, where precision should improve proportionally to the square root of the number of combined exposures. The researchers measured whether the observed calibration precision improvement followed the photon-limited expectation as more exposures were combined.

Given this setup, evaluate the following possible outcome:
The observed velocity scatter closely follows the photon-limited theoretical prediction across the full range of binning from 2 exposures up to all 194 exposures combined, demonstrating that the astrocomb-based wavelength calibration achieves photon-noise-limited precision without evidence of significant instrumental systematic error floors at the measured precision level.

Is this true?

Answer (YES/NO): YES